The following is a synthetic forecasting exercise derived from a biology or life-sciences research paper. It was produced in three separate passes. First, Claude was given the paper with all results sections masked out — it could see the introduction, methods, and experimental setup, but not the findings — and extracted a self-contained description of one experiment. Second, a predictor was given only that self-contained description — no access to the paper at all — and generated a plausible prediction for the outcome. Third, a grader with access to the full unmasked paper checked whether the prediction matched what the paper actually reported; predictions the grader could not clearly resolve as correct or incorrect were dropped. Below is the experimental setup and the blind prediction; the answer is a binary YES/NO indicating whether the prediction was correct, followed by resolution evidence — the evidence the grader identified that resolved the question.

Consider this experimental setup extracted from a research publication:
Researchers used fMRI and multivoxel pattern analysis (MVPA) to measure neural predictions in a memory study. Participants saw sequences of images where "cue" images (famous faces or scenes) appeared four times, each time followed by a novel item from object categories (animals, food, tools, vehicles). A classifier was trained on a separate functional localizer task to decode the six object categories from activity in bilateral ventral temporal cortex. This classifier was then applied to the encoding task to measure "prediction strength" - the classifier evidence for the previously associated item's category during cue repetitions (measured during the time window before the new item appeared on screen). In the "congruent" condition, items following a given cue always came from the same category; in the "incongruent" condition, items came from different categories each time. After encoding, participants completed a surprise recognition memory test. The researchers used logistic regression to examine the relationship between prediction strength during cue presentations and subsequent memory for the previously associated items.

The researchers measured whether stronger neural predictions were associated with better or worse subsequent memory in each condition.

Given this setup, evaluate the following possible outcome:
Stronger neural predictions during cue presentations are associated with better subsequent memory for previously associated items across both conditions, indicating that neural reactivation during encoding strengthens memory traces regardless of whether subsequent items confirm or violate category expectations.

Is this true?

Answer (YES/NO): NO